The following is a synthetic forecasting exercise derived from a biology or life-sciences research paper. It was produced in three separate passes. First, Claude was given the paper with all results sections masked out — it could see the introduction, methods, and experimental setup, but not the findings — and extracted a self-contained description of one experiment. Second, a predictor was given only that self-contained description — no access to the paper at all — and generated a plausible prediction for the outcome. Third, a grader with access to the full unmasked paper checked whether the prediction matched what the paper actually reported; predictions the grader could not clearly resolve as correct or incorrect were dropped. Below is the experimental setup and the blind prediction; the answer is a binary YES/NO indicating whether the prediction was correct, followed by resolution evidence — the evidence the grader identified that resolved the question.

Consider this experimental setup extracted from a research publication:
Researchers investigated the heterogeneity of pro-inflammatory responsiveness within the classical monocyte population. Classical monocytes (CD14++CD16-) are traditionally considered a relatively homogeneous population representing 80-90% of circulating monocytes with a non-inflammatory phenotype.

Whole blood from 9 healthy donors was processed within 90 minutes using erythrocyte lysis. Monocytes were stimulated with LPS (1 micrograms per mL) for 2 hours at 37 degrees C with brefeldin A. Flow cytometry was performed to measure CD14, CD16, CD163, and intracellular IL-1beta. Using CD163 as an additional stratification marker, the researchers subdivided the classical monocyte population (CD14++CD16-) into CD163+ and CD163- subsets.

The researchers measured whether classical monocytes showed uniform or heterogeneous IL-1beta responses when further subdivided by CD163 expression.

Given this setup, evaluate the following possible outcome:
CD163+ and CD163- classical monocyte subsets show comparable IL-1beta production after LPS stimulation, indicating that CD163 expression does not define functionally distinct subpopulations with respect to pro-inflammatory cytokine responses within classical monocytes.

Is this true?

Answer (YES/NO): NO